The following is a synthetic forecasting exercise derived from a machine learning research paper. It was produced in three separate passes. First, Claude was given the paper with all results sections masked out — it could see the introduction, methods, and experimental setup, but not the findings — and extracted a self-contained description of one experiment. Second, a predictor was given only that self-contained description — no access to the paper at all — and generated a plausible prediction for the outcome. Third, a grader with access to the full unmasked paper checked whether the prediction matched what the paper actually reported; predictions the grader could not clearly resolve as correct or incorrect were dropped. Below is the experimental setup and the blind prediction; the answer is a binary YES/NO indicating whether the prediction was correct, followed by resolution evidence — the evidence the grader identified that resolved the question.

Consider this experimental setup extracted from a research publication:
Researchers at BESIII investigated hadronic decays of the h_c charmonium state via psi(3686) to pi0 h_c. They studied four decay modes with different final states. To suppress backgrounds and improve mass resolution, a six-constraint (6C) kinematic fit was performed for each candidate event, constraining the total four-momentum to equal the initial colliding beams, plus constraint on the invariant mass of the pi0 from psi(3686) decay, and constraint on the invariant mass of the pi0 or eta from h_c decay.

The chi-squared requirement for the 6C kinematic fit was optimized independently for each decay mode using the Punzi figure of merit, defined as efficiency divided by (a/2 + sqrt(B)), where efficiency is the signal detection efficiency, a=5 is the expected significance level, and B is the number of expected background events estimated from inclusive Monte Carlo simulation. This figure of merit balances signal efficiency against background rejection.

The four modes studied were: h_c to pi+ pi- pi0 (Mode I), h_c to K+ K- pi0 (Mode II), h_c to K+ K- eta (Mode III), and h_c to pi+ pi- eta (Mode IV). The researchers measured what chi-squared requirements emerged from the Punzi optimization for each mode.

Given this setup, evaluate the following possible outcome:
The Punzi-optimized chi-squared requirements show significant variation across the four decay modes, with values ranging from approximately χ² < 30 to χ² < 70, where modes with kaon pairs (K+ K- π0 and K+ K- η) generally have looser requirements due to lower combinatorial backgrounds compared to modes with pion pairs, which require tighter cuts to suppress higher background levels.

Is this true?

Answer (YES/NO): NO